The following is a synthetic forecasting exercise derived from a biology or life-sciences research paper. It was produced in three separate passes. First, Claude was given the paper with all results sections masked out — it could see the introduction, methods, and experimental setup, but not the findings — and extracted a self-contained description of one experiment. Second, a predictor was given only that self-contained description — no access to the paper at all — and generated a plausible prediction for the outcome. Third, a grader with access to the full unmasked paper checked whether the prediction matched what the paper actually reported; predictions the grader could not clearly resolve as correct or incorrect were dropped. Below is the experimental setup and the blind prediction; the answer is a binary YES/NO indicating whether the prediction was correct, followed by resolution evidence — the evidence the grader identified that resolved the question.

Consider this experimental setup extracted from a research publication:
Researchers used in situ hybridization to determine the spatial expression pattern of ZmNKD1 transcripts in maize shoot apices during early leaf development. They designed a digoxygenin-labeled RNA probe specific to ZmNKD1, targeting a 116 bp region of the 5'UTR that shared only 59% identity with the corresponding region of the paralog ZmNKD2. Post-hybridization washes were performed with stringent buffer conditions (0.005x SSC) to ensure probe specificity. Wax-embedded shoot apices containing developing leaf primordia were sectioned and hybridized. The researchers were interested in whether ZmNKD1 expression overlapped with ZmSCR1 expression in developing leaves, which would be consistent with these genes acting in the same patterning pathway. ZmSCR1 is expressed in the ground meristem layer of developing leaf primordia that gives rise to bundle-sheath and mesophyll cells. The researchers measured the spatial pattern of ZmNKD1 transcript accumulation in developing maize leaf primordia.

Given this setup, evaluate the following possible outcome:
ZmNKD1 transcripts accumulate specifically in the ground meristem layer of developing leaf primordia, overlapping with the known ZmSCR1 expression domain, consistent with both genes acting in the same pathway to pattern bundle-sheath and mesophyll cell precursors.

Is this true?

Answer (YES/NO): YES